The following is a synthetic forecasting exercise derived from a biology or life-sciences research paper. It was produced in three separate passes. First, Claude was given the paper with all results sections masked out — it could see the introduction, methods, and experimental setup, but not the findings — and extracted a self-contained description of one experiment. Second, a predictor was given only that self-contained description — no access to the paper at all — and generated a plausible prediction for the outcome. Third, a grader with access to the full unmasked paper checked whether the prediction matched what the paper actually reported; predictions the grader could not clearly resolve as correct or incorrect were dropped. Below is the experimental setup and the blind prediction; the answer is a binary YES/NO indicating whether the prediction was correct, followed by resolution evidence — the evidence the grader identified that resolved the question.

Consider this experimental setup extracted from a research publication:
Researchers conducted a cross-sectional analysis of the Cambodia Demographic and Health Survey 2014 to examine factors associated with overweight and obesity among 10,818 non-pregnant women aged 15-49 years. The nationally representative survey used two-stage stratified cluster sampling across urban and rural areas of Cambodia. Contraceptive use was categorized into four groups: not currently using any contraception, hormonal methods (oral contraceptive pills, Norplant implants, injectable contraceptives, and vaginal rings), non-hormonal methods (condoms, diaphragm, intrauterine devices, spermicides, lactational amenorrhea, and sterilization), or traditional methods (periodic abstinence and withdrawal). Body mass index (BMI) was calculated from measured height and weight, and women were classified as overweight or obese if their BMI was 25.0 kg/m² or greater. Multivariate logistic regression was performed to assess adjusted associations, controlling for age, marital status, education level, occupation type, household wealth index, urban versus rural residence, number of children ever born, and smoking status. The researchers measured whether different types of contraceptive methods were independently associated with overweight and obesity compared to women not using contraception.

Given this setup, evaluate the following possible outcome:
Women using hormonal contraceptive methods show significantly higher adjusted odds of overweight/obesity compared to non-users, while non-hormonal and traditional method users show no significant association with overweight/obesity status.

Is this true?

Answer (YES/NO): NO